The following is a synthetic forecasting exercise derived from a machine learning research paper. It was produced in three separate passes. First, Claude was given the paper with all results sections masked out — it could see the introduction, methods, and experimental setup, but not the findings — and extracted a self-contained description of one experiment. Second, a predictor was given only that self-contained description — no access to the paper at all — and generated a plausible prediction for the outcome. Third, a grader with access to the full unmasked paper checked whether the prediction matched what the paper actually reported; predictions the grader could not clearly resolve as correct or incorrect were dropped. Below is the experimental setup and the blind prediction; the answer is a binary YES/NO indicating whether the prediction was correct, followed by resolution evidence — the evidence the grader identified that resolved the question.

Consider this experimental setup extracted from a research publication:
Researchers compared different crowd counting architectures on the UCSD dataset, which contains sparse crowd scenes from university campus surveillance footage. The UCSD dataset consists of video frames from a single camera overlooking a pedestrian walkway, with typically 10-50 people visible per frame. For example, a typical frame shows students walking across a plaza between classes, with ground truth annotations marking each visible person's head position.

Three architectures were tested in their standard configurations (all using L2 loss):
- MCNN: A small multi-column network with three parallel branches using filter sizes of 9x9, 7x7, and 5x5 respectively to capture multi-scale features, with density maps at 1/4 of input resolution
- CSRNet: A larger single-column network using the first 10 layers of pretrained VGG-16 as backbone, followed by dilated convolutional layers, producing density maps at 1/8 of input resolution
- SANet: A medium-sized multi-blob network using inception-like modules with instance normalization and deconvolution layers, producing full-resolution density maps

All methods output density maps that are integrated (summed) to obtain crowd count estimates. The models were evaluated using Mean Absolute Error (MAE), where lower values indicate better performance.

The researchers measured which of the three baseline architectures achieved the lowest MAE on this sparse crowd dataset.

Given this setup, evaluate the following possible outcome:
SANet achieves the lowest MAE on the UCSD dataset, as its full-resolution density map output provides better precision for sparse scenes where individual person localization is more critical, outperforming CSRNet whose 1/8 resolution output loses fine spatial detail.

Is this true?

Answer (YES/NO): YES